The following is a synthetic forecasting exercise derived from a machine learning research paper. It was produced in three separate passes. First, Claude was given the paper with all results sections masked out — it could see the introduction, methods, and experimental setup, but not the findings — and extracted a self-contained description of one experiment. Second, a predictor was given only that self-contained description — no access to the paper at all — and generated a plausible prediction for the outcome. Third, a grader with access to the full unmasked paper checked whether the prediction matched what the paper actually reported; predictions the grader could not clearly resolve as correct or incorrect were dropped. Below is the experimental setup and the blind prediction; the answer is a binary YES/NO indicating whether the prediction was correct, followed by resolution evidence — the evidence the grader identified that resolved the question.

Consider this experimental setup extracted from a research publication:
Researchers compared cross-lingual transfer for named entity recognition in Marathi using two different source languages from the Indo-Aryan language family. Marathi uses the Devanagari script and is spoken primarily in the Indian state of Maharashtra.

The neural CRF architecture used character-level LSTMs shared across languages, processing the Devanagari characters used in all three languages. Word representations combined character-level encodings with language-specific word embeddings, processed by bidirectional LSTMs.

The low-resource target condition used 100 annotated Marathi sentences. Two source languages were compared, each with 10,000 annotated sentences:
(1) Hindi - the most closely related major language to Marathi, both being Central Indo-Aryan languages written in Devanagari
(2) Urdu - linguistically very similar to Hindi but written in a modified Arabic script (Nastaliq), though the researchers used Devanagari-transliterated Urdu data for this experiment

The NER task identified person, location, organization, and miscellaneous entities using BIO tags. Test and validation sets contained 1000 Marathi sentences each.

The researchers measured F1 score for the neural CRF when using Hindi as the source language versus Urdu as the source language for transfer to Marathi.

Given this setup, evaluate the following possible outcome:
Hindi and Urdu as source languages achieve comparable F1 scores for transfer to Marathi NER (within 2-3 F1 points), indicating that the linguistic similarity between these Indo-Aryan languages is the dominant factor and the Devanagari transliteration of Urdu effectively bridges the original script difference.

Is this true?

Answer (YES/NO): YES